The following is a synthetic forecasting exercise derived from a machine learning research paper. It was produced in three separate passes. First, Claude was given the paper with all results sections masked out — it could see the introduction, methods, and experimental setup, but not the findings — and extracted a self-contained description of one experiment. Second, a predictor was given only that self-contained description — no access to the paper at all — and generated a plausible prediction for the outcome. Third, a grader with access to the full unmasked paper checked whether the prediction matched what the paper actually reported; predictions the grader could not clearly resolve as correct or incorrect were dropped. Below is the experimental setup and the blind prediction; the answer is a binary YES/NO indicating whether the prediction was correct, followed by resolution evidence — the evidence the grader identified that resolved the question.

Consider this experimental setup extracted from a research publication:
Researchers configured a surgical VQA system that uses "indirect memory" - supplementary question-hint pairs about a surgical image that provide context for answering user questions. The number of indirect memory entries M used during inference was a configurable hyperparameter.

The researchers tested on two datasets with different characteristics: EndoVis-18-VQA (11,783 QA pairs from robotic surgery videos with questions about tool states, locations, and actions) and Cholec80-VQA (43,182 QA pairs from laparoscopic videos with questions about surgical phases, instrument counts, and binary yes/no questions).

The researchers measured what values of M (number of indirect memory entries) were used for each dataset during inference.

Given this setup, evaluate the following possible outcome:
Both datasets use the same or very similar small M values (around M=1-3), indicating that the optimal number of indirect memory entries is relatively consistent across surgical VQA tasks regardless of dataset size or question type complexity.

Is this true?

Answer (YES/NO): NO